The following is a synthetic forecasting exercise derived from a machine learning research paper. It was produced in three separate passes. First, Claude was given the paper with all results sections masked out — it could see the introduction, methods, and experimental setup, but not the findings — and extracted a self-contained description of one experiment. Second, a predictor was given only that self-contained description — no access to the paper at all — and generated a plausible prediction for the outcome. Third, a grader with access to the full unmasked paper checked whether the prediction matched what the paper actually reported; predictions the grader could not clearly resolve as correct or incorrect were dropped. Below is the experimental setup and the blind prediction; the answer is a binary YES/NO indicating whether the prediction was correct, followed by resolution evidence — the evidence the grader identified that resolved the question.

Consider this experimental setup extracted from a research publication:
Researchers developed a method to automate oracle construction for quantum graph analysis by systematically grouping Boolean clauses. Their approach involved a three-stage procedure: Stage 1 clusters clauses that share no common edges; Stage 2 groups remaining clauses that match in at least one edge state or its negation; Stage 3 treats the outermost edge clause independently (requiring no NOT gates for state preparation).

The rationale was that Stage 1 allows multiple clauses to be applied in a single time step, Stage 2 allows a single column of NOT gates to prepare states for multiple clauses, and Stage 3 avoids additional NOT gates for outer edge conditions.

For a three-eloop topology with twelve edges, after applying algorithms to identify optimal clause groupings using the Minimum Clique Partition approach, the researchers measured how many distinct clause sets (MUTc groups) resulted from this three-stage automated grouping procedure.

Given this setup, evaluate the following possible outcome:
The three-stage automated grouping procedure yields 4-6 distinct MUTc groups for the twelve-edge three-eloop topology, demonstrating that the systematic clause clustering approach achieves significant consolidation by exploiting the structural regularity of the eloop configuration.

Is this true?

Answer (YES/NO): YES